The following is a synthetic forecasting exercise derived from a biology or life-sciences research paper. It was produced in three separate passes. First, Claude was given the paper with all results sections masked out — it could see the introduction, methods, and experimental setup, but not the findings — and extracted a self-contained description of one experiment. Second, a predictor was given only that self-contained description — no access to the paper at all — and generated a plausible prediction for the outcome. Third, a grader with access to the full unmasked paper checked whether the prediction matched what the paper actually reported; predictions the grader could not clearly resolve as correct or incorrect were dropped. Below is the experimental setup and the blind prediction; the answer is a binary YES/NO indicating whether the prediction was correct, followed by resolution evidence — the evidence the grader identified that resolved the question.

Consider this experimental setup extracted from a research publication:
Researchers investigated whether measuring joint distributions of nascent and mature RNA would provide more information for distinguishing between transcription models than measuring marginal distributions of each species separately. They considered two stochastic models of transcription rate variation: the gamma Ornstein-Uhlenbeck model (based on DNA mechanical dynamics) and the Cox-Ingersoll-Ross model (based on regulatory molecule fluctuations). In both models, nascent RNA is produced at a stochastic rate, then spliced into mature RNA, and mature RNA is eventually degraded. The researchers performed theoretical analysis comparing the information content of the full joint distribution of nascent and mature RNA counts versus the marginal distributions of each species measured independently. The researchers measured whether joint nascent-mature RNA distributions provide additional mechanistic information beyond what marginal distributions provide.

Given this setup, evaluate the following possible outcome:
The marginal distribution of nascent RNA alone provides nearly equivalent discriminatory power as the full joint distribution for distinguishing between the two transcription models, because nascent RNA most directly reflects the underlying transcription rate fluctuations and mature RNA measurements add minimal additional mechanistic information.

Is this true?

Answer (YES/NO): NO